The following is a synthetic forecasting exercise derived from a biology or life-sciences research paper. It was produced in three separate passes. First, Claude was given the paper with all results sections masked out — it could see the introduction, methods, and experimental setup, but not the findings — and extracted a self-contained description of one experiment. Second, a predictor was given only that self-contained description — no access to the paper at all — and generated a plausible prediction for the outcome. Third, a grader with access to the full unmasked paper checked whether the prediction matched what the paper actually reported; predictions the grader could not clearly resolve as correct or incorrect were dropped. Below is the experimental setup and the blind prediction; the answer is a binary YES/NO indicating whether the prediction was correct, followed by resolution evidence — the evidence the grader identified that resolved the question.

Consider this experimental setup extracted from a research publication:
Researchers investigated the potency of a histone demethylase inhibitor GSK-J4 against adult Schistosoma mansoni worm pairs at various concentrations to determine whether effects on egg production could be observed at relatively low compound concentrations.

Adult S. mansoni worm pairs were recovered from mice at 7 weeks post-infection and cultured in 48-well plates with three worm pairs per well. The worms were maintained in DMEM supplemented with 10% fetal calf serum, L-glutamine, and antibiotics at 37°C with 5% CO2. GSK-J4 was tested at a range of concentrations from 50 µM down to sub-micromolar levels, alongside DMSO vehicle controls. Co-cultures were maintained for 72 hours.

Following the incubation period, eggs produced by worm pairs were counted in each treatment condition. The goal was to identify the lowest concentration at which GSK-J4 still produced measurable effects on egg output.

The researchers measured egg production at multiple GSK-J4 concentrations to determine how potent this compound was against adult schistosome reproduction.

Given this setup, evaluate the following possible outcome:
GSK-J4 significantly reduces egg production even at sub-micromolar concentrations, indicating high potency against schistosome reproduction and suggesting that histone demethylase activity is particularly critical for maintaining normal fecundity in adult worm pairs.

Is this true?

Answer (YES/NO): YES